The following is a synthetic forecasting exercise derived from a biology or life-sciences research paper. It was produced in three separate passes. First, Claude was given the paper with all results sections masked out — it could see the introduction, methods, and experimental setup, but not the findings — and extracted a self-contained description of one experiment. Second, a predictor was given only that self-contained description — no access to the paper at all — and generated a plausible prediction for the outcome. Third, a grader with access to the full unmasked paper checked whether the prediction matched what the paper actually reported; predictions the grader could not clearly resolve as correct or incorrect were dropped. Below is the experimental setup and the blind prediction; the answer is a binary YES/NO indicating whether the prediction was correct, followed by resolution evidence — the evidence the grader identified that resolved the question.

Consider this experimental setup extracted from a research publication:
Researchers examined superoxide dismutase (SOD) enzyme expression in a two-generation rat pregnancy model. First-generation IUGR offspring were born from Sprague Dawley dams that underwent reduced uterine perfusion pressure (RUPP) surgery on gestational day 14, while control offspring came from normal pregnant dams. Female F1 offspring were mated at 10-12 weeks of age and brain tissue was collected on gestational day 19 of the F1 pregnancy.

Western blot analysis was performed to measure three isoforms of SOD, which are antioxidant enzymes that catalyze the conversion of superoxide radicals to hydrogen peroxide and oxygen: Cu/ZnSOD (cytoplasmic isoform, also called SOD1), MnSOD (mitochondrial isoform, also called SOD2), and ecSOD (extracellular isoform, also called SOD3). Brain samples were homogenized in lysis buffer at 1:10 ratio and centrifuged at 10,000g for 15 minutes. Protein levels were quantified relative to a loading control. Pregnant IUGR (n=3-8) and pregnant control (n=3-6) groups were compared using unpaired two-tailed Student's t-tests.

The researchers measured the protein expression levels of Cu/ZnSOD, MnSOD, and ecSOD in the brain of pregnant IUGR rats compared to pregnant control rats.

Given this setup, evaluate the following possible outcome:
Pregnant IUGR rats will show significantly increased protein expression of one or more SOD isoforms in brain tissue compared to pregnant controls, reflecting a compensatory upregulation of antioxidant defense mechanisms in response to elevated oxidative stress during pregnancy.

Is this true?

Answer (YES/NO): NO